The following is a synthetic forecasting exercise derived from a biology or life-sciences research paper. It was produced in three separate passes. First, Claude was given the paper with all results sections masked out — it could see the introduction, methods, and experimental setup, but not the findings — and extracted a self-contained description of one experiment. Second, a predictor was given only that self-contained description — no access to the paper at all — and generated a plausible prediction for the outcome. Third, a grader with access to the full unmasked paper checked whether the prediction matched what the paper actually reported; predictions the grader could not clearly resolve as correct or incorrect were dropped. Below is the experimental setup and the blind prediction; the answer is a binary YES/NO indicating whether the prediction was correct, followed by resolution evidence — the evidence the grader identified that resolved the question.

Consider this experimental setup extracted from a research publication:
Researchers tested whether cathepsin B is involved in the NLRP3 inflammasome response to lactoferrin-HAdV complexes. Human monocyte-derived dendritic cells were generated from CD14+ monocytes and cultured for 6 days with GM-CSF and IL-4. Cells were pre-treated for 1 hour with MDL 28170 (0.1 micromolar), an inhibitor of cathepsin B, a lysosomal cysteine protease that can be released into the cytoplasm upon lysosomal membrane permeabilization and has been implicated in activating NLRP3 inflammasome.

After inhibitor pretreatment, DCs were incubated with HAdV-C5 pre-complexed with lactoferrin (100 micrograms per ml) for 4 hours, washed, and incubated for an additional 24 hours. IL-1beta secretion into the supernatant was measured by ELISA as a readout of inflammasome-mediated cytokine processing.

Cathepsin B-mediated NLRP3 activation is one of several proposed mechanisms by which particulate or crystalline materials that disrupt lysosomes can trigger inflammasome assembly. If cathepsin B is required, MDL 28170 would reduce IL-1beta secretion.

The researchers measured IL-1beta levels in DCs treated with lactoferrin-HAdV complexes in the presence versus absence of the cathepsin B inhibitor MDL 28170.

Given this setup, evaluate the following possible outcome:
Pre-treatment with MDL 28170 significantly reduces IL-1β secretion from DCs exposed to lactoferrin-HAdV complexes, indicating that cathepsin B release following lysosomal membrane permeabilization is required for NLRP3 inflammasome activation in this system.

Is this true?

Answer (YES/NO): YES